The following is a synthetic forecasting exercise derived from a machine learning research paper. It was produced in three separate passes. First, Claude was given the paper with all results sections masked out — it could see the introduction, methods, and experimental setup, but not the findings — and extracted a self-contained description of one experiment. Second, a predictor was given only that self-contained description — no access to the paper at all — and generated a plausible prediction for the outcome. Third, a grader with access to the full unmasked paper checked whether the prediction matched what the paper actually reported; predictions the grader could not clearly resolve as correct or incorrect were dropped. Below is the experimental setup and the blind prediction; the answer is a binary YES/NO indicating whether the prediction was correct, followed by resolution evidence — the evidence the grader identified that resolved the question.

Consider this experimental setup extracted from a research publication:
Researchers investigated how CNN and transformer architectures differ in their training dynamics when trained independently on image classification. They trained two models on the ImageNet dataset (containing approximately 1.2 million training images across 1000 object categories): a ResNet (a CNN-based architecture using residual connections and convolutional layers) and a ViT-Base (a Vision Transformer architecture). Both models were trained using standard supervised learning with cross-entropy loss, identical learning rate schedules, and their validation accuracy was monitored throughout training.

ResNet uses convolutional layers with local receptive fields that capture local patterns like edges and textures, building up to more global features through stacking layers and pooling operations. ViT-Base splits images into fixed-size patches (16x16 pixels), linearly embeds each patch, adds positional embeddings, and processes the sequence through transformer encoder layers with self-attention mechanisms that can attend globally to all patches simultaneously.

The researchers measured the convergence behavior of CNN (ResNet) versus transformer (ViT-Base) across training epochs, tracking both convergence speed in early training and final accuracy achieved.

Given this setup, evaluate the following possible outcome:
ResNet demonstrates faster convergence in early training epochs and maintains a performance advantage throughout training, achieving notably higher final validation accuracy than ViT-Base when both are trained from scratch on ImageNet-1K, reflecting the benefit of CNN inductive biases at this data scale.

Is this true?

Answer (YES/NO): NO